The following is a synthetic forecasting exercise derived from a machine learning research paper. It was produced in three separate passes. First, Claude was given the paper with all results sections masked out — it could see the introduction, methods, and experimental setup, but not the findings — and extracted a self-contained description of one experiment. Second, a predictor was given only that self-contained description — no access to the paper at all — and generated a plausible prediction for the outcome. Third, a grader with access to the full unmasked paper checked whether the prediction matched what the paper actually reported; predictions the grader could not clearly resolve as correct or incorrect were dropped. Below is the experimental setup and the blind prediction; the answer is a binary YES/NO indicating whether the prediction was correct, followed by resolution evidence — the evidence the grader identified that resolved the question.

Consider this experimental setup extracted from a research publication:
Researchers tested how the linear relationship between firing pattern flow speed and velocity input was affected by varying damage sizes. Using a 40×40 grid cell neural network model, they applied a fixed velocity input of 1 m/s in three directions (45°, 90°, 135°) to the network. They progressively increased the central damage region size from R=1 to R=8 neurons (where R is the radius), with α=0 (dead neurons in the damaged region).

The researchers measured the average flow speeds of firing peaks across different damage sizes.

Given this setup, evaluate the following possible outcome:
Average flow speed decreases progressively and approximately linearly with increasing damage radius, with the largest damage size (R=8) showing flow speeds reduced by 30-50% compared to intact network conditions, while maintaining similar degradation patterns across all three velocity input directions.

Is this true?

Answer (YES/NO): NO